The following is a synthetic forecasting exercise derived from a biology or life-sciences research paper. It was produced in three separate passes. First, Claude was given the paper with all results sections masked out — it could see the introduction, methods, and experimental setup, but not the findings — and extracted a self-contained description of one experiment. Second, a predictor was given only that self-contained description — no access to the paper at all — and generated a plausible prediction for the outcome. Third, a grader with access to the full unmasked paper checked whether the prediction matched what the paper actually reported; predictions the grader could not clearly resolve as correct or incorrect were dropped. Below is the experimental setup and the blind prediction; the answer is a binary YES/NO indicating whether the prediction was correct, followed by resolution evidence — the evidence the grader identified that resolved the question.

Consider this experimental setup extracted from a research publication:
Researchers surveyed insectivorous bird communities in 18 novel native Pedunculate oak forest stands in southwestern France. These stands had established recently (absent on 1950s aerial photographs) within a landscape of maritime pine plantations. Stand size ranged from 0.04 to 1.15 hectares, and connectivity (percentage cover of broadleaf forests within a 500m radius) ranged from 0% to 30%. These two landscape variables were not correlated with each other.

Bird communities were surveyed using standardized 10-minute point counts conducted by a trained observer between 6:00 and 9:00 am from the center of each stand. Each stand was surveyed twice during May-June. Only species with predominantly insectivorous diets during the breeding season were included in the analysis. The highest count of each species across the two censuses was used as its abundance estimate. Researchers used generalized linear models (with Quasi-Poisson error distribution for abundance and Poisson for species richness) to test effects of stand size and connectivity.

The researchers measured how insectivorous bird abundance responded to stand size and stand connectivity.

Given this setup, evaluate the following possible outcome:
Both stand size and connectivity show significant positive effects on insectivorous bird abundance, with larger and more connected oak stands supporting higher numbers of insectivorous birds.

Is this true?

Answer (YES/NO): NO